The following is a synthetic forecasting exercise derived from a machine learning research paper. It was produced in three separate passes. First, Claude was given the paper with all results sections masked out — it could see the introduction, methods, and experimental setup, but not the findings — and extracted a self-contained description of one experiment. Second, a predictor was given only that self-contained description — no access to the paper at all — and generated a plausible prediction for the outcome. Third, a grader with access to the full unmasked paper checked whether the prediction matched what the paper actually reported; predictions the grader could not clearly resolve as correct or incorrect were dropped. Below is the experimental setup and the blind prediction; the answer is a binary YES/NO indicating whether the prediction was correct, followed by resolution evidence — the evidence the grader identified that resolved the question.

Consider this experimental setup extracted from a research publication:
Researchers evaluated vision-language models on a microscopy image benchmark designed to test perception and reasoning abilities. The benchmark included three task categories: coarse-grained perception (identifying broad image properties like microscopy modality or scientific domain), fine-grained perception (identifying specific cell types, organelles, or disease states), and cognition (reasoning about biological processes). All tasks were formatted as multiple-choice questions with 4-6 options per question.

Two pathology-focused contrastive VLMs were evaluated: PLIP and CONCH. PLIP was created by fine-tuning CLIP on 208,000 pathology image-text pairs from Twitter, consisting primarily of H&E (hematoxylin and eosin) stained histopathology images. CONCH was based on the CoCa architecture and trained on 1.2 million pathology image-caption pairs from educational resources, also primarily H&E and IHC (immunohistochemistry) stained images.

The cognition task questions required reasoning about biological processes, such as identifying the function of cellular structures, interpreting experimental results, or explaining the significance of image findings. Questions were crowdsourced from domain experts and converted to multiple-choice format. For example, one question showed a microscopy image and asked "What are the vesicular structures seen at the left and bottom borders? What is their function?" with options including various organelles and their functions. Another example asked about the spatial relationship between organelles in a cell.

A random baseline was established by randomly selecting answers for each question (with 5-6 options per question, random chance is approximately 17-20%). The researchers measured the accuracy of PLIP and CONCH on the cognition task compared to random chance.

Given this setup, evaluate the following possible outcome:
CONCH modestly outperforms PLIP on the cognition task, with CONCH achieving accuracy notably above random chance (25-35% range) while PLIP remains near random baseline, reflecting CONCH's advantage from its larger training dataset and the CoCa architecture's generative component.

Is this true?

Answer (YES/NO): NO